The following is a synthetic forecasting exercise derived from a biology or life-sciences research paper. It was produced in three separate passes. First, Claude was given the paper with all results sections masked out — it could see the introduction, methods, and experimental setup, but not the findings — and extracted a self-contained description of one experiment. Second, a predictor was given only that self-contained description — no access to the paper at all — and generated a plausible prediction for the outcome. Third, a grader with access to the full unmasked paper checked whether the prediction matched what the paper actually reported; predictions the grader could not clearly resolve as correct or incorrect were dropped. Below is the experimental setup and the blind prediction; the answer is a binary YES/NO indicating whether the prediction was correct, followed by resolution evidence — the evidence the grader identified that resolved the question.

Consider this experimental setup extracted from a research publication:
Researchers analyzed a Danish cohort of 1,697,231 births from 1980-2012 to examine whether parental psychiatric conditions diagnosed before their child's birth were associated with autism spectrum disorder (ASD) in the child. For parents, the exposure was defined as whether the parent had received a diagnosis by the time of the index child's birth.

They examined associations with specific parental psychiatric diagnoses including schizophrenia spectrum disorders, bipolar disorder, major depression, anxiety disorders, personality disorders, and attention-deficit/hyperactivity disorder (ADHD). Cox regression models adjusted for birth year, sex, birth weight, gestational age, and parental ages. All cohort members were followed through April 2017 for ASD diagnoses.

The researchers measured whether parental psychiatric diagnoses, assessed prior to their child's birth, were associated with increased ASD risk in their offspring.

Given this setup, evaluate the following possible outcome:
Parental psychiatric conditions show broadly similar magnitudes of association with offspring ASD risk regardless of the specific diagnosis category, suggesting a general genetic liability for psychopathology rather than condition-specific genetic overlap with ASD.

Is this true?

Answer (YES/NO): NO